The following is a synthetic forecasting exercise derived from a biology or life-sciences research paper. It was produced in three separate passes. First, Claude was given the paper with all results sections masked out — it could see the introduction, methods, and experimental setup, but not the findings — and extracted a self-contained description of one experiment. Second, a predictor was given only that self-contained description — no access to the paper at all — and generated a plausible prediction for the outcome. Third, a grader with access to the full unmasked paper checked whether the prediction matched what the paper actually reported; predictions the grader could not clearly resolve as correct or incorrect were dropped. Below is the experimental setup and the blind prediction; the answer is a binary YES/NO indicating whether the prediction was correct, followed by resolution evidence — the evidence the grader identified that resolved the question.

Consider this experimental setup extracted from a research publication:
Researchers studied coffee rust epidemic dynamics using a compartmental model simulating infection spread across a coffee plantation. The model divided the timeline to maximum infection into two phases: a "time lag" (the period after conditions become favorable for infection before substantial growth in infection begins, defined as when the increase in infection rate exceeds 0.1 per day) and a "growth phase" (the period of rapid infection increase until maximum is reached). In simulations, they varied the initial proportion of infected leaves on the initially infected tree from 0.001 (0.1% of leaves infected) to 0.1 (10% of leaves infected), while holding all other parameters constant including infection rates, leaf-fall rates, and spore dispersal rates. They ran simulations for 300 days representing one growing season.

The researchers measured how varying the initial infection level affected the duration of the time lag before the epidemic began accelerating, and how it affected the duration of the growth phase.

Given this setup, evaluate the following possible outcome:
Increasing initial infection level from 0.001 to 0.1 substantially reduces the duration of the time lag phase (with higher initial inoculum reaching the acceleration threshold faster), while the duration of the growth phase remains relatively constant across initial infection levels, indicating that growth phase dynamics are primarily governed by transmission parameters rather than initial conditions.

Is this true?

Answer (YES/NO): YES